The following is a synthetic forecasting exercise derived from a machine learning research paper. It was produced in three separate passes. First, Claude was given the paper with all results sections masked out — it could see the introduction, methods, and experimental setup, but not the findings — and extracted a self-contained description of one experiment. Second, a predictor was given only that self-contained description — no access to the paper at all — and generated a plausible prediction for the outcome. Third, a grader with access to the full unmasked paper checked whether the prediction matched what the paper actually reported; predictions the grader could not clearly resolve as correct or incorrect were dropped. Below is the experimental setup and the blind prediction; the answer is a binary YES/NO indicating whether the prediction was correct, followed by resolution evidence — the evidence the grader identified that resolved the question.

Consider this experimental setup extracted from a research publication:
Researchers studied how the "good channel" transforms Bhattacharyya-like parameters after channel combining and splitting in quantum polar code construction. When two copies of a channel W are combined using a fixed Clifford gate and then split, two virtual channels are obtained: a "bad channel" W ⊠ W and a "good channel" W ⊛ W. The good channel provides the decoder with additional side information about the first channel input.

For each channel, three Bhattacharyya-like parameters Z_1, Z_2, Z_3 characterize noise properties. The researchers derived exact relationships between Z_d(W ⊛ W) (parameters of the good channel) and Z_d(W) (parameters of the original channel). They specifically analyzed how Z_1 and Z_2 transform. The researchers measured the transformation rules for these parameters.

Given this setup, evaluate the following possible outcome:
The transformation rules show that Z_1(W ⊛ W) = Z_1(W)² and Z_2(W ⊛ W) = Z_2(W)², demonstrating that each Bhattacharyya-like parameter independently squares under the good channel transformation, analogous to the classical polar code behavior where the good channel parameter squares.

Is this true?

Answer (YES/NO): NO